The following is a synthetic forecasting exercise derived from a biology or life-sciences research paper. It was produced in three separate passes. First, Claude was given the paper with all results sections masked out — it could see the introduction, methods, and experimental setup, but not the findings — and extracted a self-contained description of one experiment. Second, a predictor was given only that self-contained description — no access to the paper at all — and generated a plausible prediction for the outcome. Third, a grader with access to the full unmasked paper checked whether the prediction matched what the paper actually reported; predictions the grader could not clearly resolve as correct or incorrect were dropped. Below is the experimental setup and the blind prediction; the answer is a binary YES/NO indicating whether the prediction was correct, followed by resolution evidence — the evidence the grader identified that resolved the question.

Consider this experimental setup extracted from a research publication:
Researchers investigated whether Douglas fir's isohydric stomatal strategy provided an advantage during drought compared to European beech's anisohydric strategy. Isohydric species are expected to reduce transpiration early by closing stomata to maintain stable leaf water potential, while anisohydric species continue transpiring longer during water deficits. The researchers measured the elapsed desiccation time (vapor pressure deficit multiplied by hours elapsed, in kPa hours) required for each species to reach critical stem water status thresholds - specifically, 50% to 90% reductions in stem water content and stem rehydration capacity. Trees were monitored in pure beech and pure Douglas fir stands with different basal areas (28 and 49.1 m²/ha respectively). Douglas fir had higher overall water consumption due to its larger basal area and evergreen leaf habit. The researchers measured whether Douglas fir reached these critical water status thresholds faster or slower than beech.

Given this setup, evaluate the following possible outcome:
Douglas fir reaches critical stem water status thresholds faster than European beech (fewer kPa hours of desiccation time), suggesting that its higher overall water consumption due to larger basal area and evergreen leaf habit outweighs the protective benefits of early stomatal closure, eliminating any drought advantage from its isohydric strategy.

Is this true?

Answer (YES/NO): YES